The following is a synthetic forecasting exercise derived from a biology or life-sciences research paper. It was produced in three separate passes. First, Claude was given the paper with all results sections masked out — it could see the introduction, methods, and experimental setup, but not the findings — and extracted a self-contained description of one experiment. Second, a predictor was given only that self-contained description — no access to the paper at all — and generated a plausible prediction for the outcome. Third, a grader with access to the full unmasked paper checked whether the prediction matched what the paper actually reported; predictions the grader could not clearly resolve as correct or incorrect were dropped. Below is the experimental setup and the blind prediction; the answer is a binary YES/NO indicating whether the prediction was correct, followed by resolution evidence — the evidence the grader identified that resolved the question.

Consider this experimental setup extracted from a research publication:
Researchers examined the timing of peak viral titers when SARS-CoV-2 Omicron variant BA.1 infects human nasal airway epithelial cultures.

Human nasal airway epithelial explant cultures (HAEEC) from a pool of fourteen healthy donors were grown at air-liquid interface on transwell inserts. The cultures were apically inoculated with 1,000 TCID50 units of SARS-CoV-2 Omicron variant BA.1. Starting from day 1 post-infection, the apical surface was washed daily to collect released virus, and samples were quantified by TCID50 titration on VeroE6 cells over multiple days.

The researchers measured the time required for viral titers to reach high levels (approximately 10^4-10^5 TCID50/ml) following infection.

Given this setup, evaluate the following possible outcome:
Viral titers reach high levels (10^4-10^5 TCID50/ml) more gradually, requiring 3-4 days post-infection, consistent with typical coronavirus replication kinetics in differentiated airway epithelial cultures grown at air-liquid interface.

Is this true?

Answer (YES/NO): NO